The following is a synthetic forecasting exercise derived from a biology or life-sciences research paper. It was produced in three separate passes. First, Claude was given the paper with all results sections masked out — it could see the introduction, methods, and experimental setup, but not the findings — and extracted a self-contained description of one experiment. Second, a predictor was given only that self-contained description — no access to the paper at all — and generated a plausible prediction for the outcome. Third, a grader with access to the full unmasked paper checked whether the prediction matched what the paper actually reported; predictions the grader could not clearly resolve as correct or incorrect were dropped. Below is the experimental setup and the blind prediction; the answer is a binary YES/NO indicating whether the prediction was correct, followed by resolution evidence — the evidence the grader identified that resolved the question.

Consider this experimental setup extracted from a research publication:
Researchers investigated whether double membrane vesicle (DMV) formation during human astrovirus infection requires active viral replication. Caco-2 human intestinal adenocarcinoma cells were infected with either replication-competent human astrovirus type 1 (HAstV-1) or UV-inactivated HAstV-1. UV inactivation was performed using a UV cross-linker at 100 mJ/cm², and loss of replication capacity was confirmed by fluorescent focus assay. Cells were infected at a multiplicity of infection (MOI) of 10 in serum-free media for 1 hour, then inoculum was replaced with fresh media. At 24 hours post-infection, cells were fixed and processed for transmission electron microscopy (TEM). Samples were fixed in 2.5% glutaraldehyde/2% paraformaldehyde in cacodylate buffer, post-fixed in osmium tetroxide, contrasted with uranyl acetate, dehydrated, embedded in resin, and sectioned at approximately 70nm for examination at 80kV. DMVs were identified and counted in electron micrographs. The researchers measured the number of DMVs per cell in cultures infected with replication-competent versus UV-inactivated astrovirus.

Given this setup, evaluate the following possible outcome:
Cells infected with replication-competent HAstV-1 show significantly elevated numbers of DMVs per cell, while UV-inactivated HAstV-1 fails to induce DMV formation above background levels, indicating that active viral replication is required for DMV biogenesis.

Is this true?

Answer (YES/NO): YES